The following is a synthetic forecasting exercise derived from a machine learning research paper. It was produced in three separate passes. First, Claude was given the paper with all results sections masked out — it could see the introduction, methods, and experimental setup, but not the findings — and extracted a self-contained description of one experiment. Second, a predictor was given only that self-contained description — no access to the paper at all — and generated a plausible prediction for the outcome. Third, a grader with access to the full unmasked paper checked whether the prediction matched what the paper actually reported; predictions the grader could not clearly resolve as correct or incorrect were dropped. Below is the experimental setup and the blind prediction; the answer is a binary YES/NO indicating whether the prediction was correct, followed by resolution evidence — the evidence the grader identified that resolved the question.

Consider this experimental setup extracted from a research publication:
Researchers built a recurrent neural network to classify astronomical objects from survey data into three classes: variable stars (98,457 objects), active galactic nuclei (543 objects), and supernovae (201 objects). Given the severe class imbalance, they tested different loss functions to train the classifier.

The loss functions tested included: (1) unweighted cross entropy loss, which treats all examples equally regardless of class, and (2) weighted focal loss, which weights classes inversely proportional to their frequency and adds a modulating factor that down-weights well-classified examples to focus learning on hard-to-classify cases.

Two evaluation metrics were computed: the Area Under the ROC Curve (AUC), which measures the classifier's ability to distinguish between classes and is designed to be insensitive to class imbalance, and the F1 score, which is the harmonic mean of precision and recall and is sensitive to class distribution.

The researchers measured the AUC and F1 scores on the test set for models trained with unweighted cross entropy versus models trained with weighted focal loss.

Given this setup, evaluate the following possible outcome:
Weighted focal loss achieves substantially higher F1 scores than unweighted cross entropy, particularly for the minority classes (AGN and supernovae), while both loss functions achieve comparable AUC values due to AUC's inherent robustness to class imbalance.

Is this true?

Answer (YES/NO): NO